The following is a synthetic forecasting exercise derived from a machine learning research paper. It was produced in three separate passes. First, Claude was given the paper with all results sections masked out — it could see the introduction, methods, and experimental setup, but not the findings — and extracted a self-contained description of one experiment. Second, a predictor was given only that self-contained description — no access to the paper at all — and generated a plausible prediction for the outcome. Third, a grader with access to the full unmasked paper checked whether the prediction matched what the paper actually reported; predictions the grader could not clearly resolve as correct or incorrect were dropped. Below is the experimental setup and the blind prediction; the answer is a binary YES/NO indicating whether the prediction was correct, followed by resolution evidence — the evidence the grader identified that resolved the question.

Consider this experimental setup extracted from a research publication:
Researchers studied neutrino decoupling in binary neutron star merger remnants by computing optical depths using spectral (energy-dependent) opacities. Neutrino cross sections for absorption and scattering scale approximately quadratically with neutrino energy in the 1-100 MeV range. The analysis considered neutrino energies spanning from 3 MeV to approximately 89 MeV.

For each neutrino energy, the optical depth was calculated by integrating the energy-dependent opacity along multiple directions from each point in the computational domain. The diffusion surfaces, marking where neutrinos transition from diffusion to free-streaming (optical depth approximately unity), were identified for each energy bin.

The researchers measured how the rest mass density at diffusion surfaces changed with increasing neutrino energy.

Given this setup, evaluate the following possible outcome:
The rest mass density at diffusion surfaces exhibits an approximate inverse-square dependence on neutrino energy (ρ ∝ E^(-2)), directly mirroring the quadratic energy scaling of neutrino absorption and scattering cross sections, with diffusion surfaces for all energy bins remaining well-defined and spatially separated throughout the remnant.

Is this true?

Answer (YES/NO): NO